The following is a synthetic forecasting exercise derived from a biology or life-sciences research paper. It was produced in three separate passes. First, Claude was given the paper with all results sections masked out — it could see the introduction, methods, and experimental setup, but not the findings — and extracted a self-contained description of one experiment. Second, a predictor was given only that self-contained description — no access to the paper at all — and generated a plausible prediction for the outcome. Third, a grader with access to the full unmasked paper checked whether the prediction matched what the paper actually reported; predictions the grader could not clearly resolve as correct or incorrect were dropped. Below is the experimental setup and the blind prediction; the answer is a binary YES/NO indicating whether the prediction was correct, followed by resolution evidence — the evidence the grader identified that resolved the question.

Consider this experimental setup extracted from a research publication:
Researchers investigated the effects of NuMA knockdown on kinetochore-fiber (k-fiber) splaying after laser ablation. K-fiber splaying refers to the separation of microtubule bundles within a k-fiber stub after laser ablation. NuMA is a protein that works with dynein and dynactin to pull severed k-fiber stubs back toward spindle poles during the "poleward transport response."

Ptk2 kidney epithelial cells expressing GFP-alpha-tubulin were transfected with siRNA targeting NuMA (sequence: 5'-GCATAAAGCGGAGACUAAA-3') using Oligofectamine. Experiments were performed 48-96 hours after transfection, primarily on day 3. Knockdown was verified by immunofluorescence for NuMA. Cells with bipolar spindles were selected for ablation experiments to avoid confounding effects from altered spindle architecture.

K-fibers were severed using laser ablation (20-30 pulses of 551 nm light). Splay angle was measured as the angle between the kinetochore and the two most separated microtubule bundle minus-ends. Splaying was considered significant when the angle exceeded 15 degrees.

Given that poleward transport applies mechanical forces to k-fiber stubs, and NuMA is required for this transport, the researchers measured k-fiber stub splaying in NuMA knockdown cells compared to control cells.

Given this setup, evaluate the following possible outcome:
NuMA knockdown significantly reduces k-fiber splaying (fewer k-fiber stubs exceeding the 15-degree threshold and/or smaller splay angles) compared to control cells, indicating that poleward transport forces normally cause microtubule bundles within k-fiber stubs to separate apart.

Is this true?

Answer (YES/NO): YES